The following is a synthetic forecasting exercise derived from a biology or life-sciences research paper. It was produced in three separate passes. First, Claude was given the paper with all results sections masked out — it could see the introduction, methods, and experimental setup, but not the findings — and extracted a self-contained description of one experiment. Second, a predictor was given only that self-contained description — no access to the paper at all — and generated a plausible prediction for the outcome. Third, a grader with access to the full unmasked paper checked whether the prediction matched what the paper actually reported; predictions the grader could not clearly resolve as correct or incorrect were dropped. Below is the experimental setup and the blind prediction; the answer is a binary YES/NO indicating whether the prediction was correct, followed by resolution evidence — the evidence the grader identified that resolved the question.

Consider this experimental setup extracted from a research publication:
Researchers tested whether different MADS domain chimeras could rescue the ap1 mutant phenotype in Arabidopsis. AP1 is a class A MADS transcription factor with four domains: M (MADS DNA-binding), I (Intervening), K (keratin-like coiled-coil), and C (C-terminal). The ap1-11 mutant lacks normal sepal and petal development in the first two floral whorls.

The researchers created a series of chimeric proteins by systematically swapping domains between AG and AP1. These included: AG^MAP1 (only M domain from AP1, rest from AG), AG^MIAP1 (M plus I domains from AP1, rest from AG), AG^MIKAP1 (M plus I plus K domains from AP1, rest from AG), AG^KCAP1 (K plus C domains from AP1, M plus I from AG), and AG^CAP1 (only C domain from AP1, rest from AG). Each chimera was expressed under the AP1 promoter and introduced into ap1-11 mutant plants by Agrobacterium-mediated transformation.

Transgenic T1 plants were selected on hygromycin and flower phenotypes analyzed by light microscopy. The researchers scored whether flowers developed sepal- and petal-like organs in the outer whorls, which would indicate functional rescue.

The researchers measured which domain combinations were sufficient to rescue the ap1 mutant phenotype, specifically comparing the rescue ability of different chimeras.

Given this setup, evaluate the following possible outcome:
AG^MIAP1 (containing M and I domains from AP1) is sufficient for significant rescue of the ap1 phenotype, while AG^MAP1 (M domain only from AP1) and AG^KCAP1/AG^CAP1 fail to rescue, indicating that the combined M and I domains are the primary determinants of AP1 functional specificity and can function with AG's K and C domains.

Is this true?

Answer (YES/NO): NO